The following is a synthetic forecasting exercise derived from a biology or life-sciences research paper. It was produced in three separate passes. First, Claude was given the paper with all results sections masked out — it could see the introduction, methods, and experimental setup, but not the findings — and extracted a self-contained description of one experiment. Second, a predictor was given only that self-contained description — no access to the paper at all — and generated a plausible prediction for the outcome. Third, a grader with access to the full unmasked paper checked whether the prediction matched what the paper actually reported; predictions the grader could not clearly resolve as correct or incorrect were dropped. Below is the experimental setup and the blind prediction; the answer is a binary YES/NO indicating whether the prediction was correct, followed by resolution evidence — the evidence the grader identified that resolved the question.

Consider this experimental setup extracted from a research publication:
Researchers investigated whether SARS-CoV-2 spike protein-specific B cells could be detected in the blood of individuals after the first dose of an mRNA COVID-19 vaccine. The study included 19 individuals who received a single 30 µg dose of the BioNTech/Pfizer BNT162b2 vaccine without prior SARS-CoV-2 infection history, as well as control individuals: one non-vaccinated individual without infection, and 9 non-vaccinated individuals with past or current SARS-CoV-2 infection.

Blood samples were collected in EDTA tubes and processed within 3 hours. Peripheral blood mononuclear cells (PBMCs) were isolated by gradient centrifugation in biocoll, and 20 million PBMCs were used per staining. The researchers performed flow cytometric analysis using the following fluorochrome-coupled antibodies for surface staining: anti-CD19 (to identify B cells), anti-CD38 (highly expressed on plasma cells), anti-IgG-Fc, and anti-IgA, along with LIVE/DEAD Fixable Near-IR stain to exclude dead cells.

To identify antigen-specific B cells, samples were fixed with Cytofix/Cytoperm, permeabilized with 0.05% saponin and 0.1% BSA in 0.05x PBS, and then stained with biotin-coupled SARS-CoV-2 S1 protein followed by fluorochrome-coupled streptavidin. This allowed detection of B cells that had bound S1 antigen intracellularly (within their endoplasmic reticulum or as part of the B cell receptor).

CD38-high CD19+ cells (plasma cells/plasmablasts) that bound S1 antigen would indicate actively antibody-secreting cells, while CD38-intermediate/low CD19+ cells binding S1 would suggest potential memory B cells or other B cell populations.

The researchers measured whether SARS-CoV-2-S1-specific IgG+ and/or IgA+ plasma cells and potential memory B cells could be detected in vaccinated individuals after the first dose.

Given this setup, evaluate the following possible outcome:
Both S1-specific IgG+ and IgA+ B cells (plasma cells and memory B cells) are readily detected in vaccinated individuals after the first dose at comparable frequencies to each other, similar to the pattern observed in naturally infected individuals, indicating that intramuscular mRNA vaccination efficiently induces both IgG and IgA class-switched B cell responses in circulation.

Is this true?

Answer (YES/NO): NO